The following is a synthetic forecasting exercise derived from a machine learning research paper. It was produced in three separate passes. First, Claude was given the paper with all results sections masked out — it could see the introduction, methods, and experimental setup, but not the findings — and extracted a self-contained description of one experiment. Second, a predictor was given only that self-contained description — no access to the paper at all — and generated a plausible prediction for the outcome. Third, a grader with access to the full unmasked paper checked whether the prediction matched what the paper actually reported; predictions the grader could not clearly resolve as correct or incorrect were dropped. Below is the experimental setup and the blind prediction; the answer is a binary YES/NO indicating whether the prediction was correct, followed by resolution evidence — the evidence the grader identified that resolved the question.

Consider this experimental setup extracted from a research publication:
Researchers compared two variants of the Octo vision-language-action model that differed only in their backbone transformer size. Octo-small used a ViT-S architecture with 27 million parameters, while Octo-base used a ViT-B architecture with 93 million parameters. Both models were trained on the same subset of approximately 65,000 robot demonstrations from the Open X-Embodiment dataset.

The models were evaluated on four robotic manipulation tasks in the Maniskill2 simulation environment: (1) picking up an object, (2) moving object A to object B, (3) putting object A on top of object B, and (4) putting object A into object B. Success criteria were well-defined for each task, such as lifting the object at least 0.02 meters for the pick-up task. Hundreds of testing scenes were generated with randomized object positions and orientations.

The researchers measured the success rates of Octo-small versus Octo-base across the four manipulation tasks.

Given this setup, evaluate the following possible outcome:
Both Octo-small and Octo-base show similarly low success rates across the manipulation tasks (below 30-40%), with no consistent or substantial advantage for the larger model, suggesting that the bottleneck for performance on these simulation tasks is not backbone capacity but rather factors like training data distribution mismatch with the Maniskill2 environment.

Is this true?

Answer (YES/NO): NO